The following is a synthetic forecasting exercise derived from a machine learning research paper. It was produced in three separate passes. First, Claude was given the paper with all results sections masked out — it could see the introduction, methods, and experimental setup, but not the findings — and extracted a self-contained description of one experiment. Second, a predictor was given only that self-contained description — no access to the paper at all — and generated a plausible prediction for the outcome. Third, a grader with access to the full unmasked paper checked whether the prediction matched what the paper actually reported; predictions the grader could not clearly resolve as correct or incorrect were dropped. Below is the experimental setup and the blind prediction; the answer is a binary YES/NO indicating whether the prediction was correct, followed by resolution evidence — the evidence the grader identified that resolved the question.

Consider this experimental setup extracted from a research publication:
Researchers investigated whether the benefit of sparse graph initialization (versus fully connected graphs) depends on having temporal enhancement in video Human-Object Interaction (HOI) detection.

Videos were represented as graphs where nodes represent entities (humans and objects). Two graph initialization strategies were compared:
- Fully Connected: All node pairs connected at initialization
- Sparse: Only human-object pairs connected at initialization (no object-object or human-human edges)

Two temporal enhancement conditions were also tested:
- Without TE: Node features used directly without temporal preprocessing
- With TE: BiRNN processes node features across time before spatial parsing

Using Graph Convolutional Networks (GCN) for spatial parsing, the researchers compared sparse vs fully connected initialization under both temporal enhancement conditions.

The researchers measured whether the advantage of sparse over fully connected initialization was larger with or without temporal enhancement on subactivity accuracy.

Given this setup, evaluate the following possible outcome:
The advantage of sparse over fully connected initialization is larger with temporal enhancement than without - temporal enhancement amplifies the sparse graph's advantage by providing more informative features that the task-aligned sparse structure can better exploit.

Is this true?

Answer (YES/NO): NO